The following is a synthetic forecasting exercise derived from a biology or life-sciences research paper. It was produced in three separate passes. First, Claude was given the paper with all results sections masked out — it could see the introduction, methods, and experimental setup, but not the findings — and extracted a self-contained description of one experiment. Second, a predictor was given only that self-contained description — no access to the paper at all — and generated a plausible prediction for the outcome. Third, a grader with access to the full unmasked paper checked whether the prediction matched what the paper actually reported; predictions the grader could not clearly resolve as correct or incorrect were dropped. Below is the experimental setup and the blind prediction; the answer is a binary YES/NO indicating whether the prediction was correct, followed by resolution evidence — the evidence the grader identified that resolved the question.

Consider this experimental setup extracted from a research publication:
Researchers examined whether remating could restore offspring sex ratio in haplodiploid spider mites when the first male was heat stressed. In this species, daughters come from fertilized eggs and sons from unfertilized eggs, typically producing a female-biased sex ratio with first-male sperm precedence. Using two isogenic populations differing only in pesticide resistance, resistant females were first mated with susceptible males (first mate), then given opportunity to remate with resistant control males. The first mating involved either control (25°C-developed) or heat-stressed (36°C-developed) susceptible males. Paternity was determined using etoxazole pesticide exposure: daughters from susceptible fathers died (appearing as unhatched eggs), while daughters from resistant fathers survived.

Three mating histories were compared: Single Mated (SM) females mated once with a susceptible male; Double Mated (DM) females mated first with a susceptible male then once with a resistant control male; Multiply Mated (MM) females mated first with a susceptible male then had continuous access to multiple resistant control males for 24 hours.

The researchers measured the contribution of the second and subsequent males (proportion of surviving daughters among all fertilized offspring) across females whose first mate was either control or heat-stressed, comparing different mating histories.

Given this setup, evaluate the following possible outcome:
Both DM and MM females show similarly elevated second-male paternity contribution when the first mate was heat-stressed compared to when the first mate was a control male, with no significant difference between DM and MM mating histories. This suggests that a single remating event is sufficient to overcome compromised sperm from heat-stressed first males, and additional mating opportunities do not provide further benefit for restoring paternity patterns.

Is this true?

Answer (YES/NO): NO